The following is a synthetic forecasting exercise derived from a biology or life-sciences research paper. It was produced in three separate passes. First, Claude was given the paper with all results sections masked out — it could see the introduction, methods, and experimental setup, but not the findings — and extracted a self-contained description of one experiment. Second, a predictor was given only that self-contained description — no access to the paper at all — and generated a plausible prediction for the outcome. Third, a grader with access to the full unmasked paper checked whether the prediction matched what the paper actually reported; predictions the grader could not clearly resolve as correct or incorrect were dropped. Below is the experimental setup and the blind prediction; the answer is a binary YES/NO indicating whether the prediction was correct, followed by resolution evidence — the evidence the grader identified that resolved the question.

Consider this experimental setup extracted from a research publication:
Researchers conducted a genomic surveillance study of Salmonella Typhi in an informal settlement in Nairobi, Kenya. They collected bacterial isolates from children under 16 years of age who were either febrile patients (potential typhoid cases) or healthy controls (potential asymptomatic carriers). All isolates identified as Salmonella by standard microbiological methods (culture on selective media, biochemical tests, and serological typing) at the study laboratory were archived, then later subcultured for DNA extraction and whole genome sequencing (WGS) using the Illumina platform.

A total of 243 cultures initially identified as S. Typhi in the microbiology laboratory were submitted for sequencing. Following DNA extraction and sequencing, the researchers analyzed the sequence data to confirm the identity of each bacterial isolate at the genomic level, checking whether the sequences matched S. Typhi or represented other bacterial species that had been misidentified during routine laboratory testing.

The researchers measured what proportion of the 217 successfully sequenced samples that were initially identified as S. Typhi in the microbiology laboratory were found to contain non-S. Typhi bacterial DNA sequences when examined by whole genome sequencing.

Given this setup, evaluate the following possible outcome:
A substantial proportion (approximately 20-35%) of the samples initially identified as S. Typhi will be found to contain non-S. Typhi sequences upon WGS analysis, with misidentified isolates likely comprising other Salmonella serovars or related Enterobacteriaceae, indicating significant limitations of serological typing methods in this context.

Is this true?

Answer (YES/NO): NO